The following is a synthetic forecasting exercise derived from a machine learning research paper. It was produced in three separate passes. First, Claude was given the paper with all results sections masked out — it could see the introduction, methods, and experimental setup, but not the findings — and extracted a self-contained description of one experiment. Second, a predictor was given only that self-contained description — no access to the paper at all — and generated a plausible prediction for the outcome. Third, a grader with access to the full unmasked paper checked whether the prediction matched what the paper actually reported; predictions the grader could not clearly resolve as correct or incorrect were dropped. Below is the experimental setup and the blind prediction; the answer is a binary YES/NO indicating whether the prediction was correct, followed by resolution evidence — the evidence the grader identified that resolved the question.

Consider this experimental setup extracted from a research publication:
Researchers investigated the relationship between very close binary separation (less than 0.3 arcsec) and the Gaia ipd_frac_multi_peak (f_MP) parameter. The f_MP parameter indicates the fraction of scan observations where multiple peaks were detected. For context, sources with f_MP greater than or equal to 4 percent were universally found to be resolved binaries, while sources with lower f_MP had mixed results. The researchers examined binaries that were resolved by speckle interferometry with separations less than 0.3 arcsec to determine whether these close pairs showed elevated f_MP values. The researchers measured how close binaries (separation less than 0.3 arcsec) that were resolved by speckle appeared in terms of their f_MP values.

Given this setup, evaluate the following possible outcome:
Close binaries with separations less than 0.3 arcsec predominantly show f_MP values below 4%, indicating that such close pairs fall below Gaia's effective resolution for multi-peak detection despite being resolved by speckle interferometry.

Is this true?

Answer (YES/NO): NO